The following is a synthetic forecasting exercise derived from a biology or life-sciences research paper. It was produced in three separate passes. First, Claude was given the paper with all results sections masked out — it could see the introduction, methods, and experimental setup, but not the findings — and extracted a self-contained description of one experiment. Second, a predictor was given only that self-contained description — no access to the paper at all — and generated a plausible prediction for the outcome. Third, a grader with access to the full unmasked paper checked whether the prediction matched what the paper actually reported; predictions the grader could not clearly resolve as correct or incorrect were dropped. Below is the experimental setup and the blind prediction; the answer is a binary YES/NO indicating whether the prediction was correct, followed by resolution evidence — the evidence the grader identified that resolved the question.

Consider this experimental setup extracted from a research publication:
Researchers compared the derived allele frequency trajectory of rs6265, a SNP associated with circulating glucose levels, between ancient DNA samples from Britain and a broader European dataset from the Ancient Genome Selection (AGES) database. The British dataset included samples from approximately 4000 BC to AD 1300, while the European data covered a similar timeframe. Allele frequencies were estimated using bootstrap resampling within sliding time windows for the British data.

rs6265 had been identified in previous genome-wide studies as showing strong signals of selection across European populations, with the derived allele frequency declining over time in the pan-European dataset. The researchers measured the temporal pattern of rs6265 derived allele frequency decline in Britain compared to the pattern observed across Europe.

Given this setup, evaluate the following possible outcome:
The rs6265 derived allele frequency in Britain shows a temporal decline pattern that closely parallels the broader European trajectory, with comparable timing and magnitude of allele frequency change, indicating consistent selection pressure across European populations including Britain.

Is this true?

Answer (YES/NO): NO